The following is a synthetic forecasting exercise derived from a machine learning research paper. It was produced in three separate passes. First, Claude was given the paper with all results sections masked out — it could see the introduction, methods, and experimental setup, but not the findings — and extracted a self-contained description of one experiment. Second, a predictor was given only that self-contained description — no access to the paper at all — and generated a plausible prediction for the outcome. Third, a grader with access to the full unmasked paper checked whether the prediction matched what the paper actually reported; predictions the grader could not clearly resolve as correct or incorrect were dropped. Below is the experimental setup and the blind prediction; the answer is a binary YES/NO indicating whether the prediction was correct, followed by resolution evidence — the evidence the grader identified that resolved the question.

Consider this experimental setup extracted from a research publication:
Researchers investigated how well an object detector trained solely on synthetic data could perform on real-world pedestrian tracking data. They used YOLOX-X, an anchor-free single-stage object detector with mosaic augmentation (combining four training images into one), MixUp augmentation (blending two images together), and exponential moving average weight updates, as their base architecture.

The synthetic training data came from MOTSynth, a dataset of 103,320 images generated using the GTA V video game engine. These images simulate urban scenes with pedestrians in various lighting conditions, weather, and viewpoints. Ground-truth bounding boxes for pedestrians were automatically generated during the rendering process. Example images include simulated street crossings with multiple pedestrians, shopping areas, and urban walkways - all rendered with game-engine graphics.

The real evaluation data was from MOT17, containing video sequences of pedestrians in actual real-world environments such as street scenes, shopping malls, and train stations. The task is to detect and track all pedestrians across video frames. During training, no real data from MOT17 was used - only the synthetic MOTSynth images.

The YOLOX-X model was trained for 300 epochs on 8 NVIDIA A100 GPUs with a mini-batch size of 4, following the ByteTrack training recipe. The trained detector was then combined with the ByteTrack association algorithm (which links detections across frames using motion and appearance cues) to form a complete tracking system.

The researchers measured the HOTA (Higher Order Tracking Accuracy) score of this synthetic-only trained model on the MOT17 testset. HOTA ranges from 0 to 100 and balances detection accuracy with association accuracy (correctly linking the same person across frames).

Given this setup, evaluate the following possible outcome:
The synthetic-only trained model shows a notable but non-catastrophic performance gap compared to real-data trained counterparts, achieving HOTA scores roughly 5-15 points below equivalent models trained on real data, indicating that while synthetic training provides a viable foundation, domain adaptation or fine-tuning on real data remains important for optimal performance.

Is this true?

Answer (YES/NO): YES